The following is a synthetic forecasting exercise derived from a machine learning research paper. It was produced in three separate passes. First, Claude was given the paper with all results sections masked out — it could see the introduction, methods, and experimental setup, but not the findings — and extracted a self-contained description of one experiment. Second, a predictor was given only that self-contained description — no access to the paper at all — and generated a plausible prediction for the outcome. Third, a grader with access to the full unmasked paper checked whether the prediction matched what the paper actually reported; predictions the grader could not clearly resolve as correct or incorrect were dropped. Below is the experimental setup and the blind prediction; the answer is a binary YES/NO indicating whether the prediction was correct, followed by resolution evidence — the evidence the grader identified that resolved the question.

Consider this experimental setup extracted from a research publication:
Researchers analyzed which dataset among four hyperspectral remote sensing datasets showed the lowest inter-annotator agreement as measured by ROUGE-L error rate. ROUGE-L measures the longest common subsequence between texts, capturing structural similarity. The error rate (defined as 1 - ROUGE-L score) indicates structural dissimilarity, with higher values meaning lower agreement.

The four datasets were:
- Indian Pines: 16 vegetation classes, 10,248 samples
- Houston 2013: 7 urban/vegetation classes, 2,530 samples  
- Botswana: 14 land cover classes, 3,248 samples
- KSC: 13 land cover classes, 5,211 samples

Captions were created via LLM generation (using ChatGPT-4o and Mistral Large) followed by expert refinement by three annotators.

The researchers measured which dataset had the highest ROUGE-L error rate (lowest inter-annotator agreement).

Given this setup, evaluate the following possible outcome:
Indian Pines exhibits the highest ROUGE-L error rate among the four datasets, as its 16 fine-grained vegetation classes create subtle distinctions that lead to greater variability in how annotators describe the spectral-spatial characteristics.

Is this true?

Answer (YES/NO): NO